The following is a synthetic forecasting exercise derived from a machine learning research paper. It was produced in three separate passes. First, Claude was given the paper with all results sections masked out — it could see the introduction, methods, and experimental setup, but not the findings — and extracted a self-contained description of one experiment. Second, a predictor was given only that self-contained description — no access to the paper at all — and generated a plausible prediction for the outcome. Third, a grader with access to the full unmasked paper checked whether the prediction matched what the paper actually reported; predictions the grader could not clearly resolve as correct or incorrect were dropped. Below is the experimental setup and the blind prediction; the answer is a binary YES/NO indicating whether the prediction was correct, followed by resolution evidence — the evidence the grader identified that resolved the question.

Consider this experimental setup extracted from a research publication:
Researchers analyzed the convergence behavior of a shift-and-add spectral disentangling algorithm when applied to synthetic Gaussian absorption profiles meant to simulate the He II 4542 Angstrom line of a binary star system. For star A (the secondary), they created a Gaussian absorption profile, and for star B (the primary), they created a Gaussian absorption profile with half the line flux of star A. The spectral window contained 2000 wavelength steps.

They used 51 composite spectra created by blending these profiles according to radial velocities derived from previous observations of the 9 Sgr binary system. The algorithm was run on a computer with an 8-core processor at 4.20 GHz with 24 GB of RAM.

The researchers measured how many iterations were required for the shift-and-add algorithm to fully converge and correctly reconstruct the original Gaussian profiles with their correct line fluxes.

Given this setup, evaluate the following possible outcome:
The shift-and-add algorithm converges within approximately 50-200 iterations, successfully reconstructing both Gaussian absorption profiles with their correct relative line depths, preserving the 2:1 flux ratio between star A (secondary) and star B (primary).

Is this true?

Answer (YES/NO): NO